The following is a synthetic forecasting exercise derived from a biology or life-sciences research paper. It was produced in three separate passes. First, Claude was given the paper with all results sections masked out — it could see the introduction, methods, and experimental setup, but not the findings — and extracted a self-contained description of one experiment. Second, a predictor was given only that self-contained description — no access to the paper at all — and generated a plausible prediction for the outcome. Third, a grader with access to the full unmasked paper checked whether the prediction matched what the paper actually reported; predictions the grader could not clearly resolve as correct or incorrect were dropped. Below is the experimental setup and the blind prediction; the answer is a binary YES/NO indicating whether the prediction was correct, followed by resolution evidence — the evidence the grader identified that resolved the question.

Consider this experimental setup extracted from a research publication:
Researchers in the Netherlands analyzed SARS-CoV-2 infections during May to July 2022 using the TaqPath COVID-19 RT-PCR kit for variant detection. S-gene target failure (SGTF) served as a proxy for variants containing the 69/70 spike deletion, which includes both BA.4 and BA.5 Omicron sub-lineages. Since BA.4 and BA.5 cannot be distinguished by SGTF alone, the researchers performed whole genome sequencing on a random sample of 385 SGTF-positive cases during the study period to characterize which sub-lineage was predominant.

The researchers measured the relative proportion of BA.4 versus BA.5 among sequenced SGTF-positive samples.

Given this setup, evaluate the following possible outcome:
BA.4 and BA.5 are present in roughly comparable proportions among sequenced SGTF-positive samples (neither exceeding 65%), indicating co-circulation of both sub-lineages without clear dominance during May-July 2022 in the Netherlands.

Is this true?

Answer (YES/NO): NO